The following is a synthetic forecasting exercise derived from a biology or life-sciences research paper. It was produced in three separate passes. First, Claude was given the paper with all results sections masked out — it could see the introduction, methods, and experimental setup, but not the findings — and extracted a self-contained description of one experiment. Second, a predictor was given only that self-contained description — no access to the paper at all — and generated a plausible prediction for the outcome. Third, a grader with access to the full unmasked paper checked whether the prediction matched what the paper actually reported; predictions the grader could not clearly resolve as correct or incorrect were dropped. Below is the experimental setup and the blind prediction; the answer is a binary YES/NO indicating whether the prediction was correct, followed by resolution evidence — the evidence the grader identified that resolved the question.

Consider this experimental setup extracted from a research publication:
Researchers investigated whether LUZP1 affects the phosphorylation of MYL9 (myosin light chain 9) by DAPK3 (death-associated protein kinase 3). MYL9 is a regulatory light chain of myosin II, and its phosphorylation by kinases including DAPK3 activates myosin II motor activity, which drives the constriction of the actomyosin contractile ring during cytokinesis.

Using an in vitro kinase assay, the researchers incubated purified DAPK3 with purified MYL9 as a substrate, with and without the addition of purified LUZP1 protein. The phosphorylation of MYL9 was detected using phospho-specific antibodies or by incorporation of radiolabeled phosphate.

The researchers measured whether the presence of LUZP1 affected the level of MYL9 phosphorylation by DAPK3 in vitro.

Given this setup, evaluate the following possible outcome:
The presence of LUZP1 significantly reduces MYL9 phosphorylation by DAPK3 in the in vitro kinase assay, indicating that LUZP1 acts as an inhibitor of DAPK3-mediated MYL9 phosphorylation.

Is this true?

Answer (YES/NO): YES